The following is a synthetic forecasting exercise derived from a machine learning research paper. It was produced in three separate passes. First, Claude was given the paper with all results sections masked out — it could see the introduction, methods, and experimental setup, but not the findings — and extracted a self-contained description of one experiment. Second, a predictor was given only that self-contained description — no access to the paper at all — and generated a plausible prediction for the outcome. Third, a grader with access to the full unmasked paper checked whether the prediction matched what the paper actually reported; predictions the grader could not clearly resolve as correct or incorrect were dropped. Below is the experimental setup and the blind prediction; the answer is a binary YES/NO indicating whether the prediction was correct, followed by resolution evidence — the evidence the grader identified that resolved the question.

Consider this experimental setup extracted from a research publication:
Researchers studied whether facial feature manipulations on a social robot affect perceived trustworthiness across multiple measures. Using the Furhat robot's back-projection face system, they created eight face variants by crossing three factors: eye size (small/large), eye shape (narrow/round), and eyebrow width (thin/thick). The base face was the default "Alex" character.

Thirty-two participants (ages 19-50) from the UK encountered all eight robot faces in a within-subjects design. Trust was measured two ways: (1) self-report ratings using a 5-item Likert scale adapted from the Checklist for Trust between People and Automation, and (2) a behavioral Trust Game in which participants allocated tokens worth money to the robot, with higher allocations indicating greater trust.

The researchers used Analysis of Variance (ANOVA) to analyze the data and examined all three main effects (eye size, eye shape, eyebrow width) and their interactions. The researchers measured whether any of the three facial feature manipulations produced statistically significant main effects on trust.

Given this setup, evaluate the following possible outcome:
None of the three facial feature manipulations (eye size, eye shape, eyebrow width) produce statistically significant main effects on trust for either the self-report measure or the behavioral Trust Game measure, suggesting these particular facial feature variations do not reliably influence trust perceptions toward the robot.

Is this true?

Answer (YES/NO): NO